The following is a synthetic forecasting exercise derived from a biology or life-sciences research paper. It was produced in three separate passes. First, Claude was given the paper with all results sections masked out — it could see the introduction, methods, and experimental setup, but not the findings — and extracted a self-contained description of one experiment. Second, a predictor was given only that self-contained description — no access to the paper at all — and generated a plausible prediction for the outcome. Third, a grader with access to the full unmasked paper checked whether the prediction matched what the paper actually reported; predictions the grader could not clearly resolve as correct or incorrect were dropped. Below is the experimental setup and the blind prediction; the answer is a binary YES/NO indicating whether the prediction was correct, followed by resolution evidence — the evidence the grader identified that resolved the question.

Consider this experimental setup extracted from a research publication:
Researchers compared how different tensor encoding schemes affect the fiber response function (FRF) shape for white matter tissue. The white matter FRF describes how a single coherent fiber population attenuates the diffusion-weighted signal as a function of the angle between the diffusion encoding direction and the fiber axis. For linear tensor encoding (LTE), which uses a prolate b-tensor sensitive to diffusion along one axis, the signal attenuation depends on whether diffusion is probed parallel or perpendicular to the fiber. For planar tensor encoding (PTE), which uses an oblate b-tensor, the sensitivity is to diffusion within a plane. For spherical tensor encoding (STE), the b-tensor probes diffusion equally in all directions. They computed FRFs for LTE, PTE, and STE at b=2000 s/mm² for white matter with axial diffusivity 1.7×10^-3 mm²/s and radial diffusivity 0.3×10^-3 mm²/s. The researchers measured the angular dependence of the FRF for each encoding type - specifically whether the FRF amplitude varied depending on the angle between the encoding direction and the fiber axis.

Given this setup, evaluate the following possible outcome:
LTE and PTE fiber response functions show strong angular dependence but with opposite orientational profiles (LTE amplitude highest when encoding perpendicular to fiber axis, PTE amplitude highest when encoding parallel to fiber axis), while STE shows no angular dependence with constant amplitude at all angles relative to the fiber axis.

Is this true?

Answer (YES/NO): YES